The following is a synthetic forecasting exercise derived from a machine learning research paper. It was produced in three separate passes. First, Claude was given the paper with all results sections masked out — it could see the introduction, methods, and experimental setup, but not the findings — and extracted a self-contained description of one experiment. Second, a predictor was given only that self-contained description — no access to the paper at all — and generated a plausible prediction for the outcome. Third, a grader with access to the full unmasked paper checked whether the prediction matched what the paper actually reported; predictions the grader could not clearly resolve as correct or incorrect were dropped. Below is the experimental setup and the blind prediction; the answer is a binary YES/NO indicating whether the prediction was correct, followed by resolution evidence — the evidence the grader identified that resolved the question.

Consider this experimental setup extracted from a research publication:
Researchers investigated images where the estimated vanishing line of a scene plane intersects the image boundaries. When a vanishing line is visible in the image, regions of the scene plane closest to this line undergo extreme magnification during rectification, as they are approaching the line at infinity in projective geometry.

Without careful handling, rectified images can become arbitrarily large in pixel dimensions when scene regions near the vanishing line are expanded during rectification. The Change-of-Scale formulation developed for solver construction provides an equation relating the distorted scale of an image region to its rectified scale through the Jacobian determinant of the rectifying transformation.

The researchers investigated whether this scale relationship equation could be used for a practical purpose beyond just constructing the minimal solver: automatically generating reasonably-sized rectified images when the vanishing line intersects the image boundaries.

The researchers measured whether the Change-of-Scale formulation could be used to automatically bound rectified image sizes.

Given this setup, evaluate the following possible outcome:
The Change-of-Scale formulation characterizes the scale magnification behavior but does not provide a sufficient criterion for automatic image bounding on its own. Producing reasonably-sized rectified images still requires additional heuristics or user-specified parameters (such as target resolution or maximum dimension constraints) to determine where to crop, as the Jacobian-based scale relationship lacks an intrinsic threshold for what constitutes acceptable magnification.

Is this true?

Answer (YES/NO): NO